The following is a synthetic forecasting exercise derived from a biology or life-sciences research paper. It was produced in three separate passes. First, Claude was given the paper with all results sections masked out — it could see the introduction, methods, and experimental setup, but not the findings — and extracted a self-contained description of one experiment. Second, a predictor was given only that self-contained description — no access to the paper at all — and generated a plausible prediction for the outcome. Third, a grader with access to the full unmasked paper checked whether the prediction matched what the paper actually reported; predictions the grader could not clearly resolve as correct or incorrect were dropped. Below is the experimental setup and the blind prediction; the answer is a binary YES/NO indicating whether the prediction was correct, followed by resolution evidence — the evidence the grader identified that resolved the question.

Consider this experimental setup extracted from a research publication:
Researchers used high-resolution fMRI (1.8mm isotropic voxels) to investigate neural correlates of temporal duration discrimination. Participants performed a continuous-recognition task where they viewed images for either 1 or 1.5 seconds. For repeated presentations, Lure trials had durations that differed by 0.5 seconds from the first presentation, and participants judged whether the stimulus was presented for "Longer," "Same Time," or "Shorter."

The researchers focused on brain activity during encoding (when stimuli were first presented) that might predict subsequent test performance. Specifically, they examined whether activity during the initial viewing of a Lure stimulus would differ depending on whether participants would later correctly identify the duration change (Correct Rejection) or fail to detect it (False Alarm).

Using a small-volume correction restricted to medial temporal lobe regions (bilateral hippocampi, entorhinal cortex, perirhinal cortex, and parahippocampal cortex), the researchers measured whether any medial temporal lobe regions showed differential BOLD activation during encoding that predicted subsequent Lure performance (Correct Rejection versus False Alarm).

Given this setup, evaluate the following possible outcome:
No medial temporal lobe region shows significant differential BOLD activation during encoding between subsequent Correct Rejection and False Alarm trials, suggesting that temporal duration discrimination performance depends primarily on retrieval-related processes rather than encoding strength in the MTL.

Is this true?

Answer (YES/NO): NO